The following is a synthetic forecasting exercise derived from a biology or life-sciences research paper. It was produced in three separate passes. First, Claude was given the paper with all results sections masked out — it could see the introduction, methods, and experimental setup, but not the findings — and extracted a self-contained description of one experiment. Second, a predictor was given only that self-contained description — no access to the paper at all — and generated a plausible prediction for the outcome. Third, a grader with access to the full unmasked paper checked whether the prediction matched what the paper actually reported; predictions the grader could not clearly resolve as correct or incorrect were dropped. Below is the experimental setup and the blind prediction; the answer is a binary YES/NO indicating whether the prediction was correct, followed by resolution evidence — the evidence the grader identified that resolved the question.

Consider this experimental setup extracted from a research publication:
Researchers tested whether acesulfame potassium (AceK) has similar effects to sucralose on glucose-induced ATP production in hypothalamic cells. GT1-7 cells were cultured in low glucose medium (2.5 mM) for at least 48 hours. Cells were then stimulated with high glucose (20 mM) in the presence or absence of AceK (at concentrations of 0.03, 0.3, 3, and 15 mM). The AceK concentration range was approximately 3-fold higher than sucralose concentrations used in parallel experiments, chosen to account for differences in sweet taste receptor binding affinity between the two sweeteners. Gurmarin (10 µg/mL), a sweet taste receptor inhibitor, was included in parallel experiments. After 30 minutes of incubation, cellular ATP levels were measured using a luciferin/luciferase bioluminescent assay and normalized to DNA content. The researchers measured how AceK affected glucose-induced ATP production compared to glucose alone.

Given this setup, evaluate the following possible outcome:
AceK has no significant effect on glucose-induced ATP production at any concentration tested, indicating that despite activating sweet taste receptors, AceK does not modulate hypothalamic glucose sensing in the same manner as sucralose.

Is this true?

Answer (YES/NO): NO